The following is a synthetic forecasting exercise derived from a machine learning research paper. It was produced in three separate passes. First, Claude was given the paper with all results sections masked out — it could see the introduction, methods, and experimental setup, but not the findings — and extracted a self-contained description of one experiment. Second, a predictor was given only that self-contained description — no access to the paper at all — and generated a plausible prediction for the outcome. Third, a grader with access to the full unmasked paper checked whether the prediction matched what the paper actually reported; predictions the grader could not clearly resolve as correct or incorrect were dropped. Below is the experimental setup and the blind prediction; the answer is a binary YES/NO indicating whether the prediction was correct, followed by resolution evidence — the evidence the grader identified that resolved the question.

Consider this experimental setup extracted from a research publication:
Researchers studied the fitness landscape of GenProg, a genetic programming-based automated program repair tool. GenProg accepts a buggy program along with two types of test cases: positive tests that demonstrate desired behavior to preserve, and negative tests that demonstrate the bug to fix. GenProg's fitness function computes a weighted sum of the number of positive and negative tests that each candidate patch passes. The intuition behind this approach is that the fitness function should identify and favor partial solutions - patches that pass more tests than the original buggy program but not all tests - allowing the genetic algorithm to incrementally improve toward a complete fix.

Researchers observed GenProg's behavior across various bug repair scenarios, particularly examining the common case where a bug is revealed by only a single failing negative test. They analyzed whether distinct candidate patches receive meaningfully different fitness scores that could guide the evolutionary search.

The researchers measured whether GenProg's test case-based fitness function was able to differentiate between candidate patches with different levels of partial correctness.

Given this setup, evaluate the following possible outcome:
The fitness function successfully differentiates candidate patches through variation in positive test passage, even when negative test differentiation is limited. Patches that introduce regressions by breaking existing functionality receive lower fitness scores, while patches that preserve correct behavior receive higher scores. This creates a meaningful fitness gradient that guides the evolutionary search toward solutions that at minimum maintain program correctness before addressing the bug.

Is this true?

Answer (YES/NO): NO